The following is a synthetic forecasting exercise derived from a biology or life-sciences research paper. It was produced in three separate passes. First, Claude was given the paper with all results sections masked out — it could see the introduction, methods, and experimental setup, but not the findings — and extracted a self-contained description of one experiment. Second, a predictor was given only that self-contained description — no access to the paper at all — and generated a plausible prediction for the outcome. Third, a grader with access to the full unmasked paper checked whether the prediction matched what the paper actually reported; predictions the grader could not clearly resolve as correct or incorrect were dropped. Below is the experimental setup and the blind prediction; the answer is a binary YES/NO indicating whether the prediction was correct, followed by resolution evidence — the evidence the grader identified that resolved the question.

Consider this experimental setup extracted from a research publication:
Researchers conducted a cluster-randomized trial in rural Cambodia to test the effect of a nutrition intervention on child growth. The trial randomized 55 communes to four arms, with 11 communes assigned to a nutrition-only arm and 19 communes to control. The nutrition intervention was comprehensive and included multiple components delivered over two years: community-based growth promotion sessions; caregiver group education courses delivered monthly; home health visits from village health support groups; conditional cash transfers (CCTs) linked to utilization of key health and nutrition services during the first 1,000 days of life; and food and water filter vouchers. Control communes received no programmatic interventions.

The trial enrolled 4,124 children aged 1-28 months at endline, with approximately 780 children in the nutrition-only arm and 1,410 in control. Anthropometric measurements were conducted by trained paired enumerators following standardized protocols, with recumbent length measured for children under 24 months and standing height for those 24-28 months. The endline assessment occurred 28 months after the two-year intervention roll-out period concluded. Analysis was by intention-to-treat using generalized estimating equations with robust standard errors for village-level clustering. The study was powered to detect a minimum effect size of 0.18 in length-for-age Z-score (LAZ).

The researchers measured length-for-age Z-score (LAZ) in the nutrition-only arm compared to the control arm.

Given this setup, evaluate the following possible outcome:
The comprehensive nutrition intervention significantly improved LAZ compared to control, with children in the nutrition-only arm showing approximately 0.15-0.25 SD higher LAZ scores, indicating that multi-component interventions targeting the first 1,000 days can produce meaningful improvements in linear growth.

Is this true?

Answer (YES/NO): NO